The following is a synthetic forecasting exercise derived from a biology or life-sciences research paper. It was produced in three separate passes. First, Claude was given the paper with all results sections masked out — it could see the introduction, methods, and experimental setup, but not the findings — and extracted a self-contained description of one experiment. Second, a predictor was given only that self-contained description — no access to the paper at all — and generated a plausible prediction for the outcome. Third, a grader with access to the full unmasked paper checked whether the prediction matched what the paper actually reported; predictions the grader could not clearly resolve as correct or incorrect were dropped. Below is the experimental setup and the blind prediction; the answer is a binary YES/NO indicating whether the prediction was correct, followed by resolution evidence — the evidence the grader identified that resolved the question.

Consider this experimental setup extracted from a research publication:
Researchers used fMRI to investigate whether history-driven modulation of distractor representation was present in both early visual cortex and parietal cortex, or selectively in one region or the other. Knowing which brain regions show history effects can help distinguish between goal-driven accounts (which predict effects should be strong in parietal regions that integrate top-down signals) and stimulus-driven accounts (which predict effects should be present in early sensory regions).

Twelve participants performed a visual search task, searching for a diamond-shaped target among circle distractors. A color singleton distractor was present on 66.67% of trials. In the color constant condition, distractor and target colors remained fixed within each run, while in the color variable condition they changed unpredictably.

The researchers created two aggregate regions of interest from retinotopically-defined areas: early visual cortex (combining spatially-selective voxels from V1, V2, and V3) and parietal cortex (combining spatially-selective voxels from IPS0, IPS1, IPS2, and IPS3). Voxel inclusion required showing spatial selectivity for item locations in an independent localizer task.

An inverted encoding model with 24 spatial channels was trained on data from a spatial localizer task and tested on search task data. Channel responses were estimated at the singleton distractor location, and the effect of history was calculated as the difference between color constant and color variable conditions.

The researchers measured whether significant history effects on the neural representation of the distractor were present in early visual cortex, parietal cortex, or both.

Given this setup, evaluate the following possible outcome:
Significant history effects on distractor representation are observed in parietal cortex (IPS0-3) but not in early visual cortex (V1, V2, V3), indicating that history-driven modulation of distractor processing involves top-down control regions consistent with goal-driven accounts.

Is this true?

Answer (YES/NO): NO